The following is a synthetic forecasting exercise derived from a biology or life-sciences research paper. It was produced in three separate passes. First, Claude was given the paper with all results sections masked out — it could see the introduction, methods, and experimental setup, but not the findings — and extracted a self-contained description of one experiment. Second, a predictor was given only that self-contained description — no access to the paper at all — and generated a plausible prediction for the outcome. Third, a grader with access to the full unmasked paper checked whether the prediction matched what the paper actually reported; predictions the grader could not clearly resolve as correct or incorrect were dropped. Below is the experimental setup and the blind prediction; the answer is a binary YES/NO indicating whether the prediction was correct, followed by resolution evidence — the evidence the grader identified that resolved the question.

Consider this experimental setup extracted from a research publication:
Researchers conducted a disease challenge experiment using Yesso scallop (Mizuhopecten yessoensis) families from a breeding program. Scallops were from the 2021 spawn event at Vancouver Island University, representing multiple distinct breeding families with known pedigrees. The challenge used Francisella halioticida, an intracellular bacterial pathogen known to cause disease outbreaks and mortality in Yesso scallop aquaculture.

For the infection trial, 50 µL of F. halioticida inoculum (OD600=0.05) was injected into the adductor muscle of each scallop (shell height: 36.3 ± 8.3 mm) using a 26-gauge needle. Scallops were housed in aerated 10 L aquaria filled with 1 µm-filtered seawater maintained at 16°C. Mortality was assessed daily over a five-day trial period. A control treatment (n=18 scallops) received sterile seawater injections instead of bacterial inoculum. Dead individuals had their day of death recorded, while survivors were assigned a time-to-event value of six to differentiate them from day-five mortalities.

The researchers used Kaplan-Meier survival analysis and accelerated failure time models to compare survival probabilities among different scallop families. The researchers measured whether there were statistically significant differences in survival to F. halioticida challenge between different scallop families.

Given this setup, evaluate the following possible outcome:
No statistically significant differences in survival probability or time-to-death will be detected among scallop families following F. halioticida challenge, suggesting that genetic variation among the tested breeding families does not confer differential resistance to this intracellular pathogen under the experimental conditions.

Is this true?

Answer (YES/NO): NO